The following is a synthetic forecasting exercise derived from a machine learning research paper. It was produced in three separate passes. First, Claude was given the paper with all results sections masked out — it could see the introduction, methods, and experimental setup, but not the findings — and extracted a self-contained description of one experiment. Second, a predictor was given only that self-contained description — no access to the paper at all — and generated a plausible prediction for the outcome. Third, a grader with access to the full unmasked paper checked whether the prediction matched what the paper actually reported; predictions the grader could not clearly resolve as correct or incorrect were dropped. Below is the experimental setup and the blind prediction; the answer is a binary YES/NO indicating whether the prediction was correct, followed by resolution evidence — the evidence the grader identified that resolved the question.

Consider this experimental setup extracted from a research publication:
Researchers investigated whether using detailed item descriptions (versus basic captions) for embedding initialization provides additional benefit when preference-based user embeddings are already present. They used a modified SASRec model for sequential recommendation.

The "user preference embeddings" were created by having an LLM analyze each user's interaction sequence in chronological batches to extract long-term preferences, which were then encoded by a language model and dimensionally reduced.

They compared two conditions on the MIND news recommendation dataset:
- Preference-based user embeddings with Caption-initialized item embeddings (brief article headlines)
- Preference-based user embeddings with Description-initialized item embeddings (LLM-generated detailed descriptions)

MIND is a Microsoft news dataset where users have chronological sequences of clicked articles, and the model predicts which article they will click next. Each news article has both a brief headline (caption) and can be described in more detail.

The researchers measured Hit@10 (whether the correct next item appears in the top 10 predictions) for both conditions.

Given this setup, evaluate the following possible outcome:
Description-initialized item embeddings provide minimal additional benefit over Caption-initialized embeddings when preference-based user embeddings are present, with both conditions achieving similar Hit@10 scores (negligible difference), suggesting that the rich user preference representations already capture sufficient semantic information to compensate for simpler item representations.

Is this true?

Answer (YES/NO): YES